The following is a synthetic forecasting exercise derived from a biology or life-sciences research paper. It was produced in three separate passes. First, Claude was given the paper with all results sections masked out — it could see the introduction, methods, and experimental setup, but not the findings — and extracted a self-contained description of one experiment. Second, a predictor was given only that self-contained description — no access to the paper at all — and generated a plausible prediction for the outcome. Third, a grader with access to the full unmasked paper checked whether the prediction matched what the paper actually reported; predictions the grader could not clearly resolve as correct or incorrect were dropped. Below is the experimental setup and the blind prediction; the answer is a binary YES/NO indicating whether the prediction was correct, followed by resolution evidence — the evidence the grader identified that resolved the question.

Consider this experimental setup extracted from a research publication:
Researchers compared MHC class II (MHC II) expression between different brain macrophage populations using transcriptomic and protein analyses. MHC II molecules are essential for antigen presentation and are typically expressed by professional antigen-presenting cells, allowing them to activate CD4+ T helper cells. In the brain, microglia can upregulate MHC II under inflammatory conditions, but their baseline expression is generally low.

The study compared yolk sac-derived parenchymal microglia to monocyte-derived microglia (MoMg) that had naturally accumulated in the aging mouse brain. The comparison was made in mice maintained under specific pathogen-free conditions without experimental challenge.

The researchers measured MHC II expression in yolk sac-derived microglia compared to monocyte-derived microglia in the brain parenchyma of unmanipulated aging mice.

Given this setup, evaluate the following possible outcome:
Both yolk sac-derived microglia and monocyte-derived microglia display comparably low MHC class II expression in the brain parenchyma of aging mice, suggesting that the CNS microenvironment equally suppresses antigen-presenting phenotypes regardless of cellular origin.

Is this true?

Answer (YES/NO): NO